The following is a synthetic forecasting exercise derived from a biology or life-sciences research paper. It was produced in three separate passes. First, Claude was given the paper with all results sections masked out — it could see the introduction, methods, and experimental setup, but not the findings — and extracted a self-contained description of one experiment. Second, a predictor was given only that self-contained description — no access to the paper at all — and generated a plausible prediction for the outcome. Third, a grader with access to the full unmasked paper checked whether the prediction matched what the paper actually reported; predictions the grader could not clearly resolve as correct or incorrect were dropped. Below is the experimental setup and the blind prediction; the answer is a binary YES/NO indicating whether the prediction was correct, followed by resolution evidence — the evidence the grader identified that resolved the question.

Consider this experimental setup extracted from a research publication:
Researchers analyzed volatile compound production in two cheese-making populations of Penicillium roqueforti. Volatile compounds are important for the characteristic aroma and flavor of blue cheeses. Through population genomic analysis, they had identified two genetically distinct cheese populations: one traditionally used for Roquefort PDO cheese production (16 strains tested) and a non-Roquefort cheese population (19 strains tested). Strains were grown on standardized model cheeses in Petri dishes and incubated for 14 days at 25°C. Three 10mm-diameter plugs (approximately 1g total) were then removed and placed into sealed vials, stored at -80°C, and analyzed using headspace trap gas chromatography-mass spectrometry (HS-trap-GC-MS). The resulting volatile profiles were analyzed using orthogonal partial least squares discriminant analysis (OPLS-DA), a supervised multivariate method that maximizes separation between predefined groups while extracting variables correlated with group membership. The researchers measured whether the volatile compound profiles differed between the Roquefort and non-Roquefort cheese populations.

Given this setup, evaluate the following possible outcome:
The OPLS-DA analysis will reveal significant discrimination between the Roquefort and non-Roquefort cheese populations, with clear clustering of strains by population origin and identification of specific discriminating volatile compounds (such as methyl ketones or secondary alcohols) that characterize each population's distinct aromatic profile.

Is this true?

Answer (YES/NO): YES